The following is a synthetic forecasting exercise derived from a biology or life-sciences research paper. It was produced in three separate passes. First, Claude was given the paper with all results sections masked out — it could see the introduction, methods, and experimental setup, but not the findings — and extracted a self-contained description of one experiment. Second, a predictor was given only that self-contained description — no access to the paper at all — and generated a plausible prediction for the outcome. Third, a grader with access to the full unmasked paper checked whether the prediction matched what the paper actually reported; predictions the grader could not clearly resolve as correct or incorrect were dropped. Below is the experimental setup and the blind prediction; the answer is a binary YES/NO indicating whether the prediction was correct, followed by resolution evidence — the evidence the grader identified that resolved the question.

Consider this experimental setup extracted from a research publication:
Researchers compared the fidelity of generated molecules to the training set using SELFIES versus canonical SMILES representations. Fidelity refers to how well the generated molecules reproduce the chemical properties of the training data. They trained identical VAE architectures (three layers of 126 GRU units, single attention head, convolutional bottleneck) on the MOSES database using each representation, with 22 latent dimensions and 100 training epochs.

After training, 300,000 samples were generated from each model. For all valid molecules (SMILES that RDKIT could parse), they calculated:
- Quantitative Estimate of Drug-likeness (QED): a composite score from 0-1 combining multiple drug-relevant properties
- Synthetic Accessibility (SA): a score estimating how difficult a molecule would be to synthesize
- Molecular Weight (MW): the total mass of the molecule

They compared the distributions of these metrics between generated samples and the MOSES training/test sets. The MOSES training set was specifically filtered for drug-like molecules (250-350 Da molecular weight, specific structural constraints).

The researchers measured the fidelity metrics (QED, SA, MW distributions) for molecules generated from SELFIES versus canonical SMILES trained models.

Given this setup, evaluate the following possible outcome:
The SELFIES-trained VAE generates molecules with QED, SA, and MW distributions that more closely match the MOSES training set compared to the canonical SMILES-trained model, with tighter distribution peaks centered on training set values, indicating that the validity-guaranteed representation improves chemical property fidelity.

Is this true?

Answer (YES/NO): NO